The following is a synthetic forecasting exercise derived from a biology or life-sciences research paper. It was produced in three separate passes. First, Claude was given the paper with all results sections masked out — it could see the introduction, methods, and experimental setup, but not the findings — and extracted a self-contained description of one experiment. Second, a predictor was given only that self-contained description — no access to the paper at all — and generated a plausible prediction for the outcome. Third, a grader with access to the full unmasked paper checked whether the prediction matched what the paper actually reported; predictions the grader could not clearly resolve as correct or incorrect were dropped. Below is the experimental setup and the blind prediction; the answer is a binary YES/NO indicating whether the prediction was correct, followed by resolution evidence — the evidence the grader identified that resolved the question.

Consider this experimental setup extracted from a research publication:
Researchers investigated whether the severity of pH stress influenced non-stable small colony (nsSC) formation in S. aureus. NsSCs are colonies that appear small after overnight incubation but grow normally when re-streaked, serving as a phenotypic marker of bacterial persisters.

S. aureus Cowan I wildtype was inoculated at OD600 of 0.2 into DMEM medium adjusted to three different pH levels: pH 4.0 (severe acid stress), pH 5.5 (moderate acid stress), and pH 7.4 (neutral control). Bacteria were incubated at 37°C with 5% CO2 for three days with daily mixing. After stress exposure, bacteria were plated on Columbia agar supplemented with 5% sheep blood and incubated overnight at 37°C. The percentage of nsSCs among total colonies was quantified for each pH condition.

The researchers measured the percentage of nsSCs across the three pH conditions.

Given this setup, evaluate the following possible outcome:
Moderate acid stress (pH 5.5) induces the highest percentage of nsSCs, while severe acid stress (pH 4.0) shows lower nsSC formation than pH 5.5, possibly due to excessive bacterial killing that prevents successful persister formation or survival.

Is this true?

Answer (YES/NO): NO